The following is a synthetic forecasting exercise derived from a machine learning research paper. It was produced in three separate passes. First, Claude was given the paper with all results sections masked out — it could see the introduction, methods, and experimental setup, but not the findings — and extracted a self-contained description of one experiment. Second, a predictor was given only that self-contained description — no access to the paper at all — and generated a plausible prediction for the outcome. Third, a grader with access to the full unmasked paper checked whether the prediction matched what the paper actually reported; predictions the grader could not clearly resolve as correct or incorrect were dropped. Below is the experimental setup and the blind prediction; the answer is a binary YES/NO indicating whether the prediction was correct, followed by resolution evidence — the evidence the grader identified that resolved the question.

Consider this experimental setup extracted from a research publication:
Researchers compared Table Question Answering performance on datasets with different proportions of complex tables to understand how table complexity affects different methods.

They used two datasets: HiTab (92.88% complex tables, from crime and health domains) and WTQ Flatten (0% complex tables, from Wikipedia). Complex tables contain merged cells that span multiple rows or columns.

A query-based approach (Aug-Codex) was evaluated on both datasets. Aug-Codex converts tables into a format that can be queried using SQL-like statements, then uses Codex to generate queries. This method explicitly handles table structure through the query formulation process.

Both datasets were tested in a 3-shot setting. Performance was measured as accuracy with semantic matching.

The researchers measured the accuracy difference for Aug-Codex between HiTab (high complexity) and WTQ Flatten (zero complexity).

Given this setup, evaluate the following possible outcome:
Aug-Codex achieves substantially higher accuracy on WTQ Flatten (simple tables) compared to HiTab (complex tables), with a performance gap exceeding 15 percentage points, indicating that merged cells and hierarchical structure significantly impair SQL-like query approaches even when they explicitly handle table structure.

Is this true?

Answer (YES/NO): NO